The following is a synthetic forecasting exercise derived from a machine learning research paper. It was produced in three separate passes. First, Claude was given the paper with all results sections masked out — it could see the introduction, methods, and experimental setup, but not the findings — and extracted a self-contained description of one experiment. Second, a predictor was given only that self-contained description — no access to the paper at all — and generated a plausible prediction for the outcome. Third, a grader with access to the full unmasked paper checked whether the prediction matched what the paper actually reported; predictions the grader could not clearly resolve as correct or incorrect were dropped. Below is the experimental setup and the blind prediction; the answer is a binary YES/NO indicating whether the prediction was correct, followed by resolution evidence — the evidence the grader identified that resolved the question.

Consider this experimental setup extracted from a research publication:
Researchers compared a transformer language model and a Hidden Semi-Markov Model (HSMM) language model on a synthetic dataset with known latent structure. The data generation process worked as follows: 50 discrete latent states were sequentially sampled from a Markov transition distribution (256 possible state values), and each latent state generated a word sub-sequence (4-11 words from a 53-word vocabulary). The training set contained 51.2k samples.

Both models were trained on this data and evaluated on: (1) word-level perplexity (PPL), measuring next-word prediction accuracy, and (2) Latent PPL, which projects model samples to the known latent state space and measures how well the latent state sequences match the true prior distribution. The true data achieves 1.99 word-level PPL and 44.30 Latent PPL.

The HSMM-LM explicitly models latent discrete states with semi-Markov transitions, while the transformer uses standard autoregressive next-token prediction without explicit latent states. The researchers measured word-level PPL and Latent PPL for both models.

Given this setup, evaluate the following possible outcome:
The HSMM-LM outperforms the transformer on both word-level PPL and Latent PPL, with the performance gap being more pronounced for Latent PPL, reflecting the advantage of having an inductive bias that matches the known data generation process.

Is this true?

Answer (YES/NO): YES